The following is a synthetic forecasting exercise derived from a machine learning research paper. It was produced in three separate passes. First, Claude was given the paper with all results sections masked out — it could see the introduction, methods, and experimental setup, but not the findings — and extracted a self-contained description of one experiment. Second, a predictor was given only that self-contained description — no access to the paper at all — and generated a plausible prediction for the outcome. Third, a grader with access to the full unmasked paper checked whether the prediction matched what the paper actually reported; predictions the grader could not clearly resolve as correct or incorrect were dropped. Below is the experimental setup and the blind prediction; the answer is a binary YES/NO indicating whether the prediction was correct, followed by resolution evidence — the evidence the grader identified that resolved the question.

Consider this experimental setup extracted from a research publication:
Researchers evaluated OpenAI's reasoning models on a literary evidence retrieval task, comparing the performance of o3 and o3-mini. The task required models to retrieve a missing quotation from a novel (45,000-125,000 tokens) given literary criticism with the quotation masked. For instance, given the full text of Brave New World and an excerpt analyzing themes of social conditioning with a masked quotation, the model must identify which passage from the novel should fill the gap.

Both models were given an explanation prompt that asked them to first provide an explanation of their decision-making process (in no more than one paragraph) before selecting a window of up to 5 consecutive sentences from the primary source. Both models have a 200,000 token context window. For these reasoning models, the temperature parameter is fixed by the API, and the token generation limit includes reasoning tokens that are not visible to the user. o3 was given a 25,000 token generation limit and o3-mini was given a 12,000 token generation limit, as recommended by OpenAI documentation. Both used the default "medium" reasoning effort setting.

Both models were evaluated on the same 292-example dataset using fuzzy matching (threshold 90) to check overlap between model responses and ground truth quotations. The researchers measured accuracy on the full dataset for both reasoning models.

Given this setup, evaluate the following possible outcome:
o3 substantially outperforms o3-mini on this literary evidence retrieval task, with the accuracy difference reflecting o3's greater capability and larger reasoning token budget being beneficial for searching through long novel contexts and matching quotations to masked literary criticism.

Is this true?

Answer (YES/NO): YES